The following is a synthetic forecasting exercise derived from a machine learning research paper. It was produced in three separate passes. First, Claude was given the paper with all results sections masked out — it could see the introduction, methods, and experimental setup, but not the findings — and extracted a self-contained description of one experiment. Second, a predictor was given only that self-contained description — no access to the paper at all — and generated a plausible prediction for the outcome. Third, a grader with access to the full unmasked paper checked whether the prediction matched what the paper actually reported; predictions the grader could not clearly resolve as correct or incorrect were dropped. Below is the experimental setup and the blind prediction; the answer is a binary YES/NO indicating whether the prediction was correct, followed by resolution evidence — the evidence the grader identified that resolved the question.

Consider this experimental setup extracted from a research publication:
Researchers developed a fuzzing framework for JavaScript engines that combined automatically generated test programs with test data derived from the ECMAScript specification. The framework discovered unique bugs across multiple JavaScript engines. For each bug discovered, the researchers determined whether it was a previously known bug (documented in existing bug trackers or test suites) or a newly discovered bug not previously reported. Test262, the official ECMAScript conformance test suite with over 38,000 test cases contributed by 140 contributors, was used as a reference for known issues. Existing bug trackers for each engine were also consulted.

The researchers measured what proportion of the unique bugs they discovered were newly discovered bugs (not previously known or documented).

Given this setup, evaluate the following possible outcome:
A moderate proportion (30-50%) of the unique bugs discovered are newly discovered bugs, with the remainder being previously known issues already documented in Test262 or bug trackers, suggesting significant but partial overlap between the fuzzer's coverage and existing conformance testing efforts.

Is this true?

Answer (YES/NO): NO